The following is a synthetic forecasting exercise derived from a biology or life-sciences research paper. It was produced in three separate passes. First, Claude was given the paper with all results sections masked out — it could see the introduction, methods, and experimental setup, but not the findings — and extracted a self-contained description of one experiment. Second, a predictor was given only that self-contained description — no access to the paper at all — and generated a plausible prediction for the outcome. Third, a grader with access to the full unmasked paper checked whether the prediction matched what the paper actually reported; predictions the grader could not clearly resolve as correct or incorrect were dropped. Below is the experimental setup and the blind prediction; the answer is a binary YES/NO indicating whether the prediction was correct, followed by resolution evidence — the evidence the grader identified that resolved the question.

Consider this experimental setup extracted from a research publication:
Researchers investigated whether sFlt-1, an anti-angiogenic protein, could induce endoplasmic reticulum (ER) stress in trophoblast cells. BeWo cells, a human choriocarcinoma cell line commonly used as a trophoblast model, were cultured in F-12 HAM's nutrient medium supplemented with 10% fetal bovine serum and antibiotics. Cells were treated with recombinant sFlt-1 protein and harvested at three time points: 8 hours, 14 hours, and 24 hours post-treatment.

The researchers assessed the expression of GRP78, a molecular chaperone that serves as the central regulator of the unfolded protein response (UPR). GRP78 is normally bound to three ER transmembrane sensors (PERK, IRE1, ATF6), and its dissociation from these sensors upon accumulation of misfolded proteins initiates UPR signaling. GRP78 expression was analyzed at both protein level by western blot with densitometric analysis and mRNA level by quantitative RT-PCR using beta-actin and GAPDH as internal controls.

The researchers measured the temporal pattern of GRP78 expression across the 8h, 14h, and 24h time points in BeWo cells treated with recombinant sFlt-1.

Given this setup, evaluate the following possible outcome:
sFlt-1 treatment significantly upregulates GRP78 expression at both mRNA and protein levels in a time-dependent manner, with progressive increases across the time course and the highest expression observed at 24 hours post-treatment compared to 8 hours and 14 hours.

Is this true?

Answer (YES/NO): NO